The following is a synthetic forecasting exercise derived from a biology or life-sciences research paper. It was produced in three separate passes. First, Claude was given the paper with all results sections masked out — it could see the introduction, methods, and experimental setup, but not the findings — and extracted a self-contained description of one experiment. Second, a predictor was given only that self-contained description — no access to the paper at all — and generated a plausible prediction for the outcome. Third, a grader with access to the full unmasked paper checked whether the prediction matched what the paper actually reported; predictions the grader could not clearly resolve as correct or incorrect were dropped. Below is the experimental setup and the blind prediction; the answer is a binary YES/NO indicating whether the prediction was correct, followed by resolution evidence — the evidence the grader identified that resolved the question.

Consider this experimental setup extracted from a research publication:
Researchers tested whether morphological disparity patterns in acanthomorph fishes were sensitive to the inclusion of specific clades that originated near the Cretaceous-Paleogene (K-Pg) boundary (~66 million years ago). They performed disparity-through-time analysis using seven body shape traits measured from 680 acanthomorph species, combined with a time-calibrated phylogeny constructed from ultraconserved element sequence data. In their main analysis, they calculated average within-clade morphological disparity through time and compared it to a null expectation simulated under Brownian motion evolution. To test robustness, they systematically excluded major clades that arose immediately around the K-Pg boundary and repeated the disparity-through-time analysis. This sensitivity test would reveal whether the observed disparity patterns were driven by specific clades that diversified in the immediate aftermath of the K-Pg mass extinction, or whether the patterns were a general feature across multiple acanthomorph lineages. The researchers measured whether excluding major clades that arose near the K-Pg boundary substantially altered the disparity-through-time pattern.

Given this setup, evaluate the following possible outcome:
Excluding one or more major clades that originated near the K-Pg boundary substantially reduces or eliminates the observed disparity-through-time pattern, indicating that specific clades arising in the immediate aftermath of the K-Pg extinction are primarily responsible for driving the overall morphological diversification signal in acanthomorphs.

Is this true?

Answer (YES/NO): NO